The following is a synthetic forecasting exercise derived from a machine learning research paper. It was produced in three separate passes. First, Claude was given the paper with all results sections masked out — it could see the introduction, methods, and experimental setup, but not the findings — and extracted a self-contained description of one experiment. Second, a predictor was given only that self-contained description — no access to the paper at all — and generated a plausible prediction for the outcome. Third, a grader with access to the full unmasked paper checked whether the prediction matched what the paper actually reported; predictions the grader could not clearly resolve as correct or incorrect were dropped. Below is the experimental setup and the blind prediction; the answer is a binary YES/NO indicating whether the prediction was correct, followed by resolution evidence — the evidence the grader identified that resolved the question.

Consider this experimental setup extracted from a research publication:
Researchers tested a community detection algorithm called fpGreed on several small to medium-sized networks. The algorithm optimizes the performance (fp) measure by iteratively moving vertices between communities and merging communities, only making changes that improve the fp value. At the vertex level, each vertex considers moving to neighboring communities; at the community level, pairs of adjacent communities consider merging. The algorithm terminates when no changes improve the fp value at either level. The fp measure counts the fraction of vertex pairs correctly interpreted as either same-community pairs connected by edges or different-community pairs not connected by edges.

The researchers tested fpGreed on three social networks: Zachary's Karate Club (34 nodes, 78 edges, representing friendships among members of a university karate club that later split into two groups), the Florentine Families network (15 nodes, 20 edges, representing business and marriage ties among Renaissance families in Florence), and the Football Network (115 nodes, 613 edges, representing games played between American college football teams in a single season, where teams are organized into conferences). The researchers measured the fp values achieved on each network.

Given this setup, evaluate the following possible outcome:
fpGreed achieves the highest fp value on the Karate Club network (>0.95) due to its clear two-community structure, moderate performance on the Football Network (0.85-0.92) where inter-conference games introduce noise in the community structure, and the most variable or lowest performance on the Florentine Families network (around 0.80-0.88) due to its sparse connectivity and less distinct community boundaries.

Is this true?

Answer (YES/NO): NO